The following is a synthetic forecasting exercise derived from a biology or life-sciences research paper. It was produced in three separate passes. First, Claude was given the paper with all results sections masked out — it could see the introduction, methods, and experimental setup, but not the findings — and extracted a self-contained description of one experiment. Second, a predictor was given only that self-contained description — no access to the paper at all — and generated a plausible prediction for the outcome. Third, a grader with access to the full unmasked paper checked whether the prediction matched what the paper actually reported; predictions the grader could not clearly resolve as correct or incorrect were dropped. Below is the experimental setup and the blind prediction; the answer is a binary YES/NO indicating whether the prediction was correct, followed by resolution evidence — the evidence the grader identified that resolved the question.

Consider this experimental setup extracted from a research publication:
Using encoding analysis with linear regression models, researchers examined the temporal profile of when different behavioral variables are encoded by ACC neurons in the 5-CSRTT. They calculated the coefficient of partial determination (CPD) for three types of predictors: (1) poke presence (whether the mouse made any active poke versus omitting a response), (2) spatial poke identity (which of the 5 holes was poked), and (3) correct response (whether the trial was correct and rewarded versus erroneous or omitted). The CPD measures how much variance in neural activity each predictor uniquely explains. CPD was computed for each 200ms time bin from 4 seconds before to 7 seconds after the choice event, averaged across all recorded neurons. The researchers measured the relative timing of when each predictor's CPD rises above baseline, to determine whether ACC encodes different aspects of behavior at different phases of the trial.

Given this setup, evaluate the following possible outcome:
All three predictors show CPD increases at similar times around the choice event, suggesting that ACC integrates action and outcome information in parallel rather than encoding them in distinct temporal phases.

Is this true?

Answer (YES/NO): NO